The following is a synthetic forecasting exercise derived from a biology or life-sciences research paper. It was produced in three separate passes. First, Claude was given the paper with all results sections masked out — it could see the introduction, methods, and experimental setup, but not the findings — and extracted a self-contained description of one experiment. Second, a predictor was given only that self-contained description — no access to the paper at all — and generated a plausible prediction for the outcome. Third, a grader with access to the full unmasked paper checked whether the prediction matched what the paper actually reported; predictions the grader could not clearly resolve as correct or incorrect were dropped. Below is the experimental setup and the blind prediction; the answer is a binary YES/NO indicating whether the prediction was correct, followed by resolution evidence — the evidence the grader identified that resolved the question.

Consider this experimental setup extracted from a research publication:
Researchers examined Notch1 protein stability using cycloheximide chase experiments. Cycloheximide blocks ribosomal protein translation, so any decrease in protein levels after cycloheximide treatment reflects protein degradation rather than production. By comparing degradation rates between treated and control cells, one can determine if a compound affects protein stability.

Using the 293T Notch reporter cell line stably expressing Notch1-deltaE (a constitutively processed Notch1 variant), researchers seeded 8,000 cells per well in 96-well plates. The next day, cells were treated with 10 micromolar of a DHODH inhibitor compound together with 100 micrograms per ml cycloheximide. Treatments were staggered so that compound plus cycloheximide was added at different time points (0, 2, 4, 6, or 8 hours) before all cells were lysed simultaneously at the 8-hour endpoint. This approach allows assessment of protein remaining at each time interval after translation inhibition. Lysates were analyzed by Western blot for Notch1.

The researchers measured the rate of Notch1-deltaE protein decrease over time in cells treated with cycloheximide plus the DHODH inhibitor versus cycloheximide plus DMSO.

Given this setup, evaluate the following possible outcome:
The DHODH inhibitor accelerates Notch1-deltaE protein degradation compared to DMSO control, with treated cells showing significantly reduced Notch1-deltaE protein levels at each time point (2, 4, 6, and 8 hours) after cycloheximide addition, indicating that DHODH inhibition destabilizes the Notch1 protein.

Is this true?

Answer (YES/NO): YES